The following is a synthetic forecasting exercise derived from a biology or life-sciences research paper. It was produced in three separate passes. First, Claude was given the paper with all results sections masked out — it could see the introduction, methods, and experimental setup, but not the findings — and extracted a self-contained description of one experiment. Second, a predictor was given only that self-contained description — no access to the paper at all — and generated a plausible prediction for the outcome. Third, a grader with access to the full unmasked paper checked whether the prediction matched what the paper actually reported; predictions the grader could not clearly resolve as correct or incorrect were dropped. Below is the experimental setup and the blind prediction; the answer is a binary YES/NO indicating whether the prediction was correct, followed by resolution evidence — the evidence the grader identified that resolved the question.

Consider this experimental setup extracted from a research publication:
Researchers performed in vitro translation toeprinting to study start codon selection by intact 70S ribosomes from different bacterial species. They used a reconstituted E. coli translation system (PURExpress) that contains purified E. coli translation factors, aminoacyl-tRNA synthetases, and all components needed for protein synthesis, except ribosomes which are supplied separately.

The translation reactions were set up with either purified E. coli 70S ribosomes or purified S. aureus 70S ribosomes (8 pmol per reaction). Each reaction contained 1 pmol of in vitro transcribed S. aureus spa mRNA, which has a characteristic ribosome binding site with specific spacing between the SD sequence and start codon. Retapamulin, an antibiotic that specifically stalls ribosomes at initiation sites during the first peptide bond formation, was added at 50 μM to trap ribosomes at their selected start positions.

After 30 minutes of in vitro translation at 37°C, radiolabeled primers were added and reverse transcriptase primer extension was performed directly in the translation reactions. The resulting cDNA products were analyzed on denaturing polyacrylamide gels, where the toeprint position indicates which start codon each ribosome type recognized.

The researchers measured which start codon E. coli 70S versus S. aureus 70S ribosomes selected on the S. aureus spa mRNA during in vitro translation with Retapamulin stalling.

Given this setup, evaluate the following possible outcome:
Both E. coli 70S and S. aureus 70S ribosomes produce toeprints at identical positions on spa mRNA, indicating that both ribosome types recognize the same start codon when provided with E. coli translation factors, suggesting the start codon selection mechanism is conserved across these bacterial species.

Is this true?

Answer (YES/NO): NO